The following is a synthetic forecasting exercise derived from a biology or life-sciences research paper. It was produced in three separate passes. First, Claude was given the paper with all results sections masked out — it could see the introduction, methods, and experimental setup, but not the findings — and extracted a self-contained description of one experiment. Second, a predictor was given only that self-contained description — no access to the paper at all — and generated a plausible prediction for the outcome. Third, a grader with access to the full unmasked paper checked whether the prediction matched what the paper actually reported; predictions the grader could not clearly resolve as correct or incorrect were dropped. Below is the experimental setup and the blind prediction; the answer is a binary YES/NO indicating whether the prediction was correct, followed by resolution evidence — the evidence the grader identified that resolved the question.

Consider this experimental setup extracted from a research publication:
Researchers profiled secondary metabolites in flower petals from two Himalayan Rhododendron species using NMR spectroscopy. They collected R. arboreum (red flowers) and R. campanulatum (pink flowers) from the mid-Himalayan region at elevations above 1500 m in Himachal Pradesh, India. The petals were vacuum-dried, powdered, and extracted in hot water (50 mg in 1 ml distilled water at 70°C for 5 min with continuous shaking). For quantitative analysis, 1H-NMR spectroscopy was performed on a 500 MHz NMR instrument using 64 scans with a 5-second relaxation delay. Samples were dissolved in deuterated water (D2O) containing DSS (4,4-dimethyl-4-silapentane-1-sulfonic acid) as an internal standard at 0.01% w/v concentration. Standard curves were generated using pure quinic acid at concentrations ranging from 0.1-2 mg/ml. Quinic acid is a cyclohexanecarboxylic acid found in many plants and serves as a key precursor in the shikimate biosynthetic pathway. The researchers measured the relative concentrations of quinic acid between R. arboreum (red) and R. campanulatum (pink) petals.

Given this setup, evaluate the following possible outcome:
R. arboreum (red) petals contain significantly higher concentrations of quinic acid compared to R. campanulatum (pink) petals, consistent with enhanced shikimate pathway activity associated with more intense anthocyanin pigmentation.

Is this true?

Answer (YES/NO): YES